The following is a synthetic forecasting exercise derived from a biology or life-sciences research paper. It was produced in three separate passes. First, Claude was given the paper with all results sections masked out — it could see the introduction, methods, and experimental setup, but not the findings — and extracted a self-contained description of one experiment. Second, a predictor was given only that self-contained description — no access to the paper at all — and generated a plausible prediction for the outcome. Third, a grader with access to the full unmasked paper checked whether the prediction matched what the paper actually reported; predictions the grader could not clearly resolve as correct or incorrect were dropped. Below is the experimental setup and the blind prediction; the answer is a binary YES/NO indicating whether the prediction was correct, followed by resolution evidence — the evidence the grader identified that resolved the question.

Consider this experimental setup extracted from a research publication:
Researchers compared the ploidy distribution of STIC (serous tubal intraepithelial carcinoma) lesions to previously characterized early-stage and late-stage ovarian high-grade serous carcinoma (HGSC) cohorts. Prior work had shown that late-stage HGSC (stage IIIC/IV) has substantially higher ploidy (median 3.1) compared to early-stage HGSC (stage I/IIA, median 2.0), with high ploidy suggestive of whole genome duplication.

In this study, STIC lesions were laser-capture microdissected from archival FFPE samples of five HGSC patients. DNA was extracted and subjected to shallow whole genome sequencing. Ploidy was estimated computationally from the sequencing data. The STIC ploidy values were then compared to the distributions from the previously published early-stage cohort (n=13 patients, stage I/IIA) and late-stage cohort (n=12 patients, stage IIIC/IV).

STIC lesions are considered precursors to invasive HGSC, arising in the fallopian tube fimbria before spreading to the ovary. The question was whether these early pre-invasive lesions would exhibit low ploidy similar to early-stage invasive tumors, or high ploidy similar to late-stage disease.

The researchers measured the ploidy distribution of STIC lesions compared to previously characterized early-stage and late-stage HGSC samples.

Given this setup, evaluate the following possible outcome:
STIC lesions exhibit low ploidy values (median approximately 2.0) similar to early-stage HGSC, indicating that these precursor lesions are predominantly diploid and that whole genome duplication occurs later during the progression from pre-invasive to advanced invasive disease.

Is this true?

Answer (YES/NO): NO